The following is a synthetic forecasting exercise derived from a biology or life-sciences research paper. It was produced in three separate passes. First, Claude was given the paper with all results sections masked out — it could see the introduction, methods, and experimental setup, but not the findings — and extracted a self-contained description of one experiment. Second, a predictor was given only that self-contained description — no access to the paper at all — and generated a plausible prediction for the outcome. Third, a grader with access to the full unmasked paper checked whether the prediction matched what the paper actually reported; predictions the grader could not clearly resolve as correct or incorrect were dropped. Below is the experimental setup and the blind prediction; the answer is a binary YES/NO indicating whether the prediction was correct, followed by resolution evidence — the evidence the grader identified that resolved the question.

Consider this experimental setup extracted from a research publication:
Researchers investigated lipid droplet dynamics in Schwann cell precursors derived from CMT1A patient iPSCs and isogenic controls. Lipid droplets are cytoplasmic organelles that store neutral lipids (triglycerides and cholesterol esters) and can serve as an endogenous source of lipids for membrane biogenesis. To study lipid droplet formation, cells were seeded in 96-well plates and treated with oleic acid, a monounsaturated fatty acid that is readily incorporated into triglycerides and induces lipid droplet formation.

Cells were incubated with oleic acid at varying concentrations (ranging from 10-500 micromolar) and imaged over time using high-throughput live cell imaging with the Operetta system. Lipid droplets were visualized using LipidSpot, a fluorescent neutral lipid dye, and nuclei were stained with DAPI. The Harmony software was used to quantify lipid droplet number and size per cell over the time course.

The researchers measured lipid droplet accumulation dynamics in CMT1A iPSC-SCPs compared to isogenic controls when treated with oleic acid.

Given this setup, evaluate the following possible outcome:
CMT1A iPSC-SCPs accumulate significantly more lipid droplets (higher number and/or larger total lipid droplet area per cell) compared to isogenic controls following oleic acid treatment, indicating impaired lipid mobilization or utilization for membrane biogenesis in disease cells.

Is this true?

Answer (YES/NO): YES